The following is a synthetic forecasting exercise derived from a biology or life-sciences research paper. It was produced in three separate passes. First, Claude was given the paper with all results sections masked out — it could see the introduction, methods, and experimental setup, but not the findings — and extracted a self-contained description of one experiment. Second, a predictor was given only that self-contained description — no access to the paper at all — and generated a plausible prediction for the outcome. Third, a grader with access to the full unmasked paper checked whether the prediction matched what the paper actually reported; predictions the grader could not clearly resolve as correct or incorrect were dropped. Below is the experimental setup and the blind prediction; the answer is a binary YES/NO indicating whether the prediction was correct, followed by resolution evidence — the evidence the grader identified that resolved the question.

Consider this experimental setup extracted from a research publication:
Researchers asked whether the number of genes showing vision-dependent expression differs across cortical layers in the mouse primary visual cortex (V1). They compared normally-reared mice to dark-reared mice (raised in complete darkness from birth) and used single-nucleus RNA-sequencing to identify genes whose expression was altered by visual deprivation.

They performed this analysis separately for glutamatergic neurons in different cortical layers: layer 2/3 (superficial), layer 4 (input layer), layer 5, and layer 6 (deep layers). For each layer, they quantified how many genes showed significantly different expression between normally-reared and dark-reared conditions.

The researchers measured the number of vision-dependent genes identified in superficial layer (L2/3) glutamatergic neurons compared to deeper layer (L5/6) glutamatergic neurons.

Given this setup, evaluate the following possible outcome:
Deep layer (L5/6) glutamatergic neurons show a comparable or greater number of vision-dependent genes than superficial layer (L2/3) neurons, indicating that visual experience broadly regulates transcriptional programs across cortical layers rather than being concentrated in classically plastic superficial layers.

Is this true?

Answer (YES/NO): NO